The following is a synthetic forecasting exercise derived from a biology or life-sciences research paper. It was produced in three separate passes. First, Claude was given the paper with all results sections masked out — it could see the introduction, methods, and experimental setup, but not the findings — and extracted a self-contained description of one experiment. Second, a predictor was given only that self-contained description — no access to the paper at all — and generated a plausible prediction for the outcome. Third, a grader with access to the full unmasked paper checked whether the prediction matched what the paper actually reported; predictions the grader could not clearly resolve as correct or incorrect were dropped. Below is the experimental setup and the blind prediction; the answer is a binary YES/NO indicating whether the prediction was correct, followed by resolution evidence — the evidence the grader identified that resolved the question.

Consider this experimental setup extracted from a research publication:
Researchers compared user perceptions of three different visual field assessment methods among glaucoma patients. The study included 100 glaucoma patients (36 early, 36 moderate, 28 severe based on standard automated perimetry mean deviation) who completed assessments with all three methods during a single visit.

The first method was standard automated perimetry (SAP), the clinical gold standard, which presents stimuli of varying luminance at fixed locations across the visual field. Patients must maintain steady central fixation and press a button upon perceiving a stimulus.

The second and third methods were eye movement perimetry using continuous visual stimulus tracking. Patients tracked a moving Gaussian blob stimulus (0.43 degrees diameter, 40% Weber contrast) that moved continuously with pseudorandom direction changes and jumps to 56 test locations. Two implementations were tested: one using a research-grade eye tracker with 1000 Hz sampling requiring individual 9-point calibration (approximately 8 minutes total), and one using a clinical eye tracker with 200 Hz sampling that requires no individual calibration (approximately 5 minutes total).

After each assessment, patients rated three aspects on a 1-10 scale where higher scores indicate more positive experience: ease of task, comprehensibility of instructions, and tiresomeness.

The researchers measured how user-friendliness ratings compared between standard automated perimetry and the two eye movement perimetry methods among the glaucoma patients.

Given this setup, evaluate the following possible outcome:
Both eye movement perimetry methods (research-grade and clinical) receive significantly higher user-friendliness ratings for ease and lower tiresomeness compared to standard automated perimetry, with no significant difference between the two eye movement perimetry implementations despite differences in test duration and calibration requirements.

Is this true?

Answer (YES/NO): NO